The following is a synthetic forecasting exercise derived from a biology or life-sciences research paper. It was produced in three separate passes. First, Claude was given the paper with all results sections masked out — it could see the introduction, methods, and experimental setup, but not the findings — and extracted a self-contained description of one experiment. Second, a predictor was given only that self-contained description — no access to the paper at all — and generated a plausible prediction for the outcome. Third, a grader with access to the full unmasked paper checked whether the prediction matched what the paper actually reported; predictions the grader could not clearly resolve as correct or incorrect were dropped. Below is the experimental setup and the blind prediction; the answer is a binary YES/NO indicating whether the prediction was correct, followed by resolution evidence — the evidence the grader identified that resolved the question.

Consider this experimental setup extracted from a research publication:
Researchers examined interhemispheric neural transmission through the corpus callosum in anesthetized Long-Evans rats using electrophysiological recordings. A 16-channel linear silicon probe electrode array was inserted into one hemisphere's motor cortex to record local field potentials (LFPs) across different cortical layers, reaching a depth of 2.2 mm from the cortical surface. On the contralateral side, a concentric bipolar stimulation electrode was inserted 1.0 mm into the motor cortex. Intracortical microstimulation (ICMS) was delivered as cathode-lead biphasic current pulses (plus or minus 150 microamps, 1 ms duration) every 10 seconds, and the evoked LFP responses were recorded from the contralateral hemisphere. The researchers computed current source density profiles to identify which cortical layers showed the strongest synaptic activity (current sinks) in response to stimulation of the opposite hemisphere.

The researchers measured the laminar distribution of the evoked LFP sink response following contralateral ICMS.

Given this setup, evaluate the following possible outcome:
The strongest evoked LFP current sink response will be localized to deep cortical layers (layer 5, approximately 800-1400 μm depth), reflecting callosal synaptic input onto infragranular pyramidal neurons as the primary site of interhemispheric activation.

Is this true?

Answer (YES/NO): YES